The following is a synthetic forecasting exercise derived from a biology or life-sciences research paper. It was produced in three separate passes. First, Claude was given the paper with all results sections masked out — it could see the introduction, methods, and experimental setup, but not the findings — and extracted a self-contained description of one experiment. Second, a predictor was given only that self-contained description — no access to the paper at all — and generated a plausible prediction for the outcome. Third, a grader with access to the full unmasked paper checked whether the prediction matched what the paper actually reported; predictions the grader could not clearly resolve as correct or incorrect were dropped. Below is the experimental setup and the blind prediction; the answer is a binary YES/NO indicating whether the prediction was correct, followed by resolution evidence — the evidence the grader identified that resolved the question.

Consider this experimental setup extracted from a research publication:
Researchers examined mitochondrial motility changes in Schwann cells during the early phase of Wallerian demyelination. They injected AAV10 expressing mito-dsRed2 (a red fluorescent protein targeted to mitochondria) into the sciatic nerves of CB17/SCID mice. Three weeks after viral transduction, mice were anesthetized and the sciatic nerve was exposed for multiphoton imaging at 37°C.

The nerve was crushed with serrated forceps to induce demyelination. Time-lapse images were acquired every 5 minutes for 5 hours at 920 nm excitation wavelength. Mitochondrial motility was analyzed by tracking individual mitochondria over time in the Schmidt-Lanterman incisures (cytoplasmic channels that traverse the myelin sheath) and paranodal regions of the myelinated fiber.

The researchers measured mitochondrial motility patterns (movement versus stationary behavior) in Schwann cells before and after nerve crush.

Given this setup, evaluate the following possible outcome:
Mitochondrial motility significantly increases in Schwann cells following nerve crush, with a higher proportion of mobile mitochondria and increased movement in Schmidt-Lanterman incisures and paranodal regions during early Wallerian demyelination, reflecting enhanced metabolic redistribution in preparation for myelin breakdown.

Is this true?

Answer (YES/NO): NO